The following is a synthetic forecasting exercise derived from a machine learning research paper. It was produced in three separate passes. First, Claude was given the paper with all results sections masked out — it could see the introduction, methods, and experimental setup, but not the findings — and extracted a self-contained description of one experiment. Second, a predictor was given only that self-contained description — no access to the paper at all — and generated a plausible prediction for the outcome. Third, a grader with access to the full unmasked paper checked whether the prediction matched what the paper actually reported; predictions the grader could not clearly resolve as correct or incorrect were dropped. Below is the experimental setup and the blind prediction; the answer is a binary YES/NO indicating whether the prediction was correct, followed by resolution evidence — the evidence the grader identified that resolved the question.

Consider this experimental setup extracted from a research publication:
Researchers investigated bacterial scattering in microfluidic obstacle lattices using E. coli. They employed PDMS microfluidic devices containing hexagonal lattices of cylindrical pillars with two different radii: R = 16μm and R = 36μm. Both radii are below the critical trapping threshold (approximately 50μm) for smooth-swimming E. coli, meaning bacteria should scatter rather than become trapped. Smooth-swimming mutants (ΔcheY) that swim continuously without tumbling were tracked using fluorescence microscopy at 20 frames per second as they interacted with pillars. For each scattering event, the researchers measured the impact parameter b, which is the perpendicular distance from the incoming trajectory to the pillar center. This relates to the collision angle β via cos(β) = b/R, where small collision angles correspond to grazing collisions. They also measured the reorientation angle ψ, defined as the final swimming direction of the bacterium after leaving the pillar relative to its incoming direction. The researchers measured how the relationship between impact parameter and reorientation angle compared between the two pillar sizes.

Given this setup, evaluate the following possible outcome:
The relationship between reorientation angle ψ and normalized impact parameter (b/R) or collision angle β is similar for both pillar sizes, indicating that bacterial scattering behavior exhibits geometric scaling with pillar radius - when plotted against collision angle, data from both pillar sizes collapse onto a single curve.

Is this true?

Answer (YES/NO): NO